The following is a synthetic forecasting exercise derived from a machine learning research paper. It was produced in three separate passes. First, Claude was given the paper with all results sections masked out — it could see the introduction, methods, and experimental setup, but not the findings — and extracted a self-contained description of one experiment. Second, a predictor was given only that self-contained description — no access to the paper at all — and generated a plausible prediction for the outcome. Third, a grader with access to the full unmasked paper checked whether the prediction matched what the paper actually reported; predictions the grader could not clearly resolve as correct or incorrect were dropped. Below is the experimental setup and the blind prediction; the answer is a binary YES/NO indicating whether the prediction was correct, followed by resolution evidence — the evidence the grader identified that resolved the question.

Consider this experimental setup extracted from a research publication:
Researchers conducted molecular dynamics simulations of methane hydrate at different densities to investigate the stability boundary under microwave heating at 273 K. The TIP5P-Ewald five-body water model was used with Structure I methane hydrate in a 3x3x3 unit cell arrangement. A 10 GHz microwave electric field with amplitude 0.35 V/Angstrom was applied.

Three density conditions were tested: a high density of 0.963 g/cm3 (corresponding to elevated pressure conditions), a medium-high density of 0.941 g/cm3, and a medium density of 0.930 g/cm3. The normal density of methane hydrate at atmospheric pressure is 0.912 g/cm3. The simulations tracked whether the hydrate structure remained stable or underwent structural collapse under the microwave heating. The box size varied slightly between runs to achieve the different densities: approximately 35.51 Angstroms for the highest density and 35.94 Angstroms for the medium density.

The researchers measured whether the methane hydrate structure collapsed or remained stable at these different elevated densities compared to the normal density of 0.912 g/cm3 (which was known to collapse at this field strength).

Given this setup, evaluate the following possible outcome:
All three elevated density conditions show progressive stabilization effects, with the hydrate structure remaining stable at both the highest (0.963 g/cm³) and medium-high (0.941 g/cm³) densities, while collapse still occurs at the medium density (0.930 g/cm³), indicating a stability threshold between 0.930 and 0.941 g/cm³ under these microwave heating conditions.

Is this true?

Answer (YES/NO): NO